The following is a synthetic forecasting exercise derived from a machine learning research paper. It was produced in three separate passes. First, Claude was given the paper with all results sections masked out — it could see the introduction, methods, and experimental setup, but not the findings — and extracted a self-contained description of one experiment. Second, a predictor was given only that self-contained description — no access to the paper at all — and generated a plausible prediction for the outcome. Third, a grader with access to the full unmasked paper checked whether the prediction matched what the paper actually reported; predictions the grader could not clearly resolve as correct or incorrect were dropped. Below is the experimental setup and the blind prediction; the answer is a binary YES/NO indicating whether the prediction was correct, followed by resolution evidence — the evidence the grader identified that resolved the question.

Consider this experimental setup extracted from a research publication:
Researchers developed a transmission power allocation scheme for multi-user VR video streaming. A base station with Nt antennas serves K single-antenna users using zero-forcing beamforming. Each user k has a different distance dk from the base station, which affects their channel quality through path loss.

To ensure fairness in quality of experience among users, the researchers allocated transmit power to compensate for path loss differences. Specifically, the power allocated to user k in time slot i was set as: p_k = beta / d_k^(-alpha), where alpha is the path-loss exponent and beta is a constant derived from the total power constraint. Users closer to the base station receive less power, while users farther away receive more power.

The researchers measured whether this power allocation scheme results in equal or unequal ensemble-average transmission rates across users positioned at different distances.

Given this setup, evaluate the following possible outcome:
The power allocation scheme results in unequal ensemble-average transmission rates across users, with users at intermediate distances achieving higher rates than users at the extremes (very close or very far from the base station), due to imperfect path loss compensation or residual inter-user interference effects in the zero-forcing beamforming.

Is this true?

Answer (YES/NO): NO